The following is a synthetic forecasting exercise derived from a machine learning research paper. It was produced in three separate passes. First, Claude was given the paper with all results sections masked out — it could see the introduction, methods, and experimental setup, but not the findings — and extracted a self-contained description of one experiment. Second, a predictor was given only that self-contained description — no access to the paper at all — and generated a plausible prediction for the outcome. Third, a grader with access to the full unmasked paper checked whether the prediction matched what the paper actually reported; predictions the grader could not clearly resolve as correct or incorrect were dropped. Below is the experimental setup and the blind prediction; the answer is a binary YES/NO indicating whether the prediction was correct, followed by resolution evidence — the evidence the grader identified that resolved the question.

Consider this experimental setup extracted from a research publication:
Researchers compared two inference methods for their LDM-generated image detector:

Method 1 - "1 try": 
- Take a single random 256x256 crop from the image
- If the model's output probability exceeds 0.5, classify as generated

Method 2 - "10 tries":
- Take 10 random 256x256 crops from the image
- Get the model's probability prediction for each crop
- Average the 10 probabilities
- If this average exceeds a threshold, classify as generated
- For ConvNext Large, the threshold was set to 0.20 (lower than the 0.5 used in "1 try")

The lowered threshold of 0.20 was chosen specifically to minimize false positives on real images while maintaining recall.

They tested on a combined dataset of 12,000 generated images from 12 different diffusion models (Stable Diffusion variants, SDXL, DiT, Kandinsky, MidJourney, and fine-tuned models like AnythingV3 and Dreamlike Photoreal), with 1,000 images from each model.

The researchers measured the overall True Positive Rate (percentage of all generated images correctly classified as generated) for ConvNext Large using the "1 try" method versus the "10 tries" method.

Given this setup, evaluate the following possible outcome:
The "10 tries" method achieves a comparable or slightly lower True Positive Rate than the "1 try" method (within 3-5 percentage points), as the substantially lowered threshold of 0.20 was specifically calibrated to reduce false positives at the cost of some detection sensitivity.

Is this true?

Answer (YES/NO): NO